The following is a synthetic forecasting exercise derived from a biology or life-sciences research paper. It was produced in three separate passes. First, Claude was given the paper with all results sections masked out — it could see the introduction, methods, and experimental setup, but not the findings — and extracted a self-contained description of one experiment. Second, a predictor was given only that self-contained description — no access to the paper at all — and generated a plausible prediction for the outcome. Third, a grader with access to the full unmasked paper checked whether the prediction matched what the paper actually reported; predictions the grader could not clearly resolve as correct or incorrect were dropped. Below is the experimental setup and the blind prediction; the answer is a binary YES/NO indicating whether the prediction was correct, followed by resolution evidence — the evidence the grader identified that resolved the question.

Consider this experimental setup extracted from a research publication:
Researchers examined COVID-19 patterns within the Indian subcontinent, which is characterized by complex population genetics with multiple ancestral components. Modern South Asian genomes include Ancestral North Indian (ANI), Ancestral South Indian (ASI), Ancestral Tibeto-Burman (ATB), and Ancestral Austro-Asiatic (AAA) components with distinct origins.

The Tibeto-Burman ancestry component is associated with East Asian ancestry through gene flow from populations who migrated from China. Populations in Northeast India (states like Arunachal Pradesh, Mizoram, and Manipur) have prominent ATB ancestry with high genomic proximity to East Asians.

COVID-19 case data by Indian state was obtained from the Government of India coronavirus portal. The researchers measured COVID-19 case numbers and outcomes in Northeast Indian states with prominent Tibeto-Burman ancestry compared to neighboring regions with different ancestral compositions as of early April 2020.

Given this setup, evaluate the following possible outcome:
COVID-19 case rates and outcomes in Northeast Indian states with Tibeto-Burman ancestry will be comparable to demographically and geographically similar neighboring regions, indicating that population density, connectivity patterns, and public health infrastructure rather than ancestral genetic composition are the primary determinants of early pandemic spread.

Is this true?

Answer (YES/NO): NO